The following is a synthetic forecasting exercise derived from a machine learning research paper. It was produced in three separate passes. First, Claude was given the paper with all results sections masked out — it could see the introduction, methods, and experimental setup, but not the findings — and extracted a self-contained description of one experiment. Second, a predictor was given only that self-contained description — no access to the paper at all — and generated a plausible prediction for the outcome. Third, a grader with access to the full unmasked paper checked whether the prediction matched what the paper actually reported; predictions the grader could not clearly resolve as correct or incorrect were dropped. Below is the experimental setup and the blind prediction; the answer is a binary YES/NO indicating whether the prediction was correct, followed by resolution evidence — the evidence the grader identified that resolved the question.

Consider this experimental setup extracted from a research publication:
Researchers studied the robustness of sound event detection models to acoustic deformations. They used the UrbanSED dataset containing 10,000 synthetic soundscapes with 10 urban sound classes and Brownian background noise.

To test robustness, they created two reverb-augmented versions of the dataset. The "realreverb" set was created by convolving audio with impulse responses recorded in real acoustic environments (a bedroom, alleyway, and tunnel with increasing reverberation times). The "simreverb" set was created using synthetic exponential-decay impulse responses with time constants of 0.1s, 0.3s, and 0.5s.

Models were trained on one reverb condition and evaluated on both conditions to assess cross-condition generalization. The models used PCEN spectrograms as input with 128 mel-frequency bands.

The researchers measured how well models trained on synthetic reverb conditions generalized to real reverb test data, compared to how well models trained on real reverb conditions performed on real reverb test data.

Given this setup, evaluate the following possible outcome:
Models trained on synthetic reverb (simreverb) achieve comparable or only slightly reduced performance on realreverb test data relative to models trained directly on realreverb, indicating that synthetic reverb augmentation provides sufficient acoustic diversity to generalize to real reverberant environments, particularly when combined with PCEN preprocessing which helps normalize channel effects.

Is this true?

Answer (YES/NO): NO